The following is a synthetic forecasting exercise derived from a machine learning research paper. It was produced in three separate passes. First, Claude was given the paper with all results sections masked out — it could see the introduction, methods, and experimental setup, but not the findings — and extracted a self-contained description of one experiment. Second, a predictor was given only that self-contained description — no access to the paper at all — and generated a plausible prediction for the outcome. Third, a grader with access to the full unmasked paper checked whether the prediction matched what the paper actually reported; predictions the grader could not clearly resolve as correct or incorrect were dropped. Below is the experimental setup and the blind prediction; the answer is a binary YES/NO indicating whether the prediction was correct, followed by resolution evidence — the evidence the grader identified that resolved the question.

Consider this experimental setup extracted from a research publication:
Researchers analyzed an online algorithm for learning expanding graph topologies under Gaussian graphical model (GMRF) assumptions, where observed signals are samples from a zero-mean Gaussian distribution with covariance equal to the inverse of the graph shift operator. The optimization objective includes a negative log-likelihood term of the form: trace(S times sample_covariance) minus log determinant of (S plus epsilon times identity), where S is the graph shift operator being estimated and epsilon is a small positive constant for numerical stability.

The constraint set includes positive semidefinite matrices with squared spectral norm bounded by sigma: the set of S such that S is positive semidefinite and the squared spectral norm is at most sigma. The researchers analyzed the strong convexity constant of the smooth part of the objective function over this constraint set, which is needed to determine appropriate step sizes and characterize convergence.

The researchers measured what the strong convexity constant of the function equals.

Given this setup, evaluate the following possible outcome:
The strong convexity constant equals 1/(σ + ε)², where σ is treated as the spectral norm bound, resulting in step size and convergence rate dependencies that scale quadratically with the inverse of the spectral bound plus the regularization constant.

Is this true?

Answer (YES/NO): NO